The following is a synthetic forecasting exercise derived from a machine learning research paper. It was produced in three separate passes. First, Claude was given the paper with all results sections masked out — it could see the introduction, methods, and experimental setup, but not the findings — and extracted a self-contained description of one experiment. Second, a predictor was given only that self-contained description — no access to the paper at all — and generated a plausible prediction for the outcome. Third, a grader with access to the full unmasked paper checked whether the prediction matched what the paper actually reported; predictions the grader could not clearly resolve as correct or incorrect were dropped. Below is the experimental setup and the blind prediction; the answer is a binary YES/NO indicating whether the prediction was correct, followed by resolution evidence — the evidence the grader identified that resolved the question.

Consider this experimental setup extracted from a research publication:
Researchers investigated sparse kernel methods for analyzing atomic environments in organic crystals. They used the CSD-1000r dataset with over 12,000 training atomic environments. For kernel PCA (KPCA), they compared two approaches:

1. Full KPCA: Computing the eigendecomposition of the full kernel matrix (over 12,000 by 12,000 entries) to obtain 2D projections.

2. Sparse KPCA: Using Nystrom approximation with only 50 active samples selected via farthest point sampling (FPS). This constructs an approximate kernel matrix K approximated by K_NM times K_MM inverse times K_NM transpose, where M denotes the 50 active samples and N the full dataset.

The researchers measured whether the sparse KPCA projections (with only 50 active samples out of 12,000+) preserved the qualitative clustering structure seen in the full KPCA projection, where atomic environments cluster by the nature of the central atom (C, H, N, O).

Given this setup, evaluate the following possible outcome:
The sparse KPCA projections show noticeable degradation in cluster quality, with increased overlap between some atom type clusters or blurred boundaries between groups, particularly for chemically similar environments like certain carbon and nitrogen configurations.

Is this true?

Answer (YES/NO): NO